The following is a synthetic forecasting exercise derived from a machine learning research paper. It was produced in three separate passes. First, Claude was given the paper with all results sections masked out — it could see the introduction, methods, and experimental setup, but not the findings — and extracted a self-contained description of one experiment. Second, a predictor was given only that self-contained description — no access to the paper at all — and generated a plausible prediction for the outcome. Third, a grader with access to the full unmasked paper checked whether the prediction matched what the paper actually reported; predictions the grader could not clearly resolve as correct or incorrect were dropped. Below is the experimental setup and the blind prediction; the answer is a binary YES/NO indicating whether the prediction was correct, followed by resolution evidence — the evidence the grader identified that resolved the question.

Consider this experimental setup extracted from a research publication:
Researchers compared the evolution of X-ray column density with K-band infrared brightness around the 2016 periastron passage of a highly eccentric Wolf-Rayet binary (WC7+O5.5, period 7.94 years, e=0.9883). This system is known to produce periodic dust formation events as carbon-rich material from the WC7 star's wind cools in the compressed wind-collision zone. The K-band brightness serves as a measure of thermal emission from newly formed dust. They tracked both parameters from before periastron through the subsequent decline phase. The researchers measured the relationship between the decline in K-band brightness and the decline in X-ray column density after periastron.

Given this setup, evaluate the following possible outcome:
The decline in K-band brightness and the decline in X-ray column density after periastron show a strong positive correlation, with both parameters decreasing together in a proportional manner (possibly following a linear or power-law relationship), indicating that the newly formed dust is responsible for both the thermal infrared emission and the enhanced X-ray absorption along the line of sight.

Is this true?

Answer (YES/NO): YES